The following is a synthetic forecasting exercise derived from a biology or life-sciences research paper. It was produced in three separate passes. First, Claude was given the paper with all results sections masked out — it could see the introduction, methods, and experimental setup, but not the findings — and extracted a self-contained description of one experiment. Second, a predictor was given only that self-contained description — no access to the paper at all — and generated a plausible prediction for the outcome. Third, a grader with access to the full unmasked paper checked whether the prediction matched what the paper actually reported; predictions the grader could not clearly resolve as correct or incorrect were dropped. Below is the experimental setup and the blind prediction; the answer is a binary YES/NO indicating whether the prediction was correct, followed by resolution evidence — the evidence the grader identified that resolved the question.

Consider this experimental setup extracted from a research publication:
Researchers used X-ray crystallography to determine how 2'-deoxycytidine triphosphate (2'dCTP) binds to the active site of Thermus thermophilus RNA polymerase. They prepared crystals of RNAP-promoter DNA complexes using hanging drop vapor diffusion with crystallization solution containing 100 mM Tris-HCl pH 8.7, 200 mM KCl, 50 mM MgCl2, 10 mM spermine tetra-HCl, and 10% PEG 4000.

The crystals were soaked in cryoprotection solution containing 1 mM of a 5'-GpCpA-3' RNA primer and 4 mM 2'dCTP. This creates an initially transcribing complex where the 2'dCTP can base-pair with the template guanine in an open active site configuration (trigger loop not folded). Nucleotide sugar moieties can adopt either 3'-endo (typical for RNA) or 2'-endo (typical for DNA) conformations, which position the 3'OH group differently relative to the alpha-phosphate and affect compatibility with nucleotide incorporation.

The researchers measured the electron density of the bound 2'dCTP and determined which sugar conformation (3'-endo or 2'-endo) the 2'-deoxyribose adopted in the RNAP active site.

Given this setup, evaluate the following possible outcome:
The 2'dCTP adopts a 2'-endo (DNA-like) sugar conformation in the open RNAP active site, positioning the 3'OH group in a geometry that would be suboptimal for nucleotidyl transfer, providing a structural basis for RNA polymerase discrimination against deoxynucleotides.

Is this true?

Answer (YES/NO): YES